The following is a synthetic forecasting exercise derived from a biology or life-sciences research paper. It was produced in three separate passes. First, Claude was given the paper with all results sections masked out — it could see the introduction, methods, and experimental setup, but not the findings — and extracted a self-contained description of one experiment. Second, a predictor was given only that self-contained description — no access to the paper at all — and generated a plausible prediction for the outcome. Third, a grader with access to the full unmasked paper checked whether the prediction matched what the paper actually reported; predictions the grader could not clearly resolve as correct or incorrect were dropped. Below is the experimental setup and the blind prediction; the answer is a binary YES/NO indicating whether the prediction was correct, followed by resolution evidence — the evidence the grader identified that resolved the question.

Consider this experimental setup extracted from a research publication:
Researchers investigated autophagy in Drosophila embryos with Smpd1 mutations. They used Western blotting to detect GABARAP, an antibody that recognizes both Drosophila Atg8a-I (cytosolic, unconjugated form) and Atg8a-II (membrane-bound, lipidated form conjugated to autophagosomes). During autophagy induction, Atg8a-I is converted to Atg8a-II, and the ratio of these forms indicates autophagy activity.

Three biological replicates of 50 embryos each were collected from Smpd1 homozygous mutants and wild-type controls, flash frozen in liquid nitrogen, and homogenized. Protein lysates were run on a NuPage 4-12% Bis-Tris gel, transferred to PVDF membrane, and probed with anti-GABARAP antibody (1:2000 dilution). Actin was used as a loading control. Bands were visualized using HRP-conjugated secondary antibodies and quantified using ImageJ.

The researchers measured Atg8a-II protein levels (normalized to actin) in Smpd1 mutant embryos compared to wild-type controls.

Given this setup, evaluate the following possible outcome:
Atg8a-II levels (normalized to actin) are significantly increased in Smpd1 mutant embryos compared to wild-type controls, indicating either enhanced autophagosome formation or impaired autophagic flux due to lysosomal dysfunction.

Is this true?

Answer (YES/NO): YES